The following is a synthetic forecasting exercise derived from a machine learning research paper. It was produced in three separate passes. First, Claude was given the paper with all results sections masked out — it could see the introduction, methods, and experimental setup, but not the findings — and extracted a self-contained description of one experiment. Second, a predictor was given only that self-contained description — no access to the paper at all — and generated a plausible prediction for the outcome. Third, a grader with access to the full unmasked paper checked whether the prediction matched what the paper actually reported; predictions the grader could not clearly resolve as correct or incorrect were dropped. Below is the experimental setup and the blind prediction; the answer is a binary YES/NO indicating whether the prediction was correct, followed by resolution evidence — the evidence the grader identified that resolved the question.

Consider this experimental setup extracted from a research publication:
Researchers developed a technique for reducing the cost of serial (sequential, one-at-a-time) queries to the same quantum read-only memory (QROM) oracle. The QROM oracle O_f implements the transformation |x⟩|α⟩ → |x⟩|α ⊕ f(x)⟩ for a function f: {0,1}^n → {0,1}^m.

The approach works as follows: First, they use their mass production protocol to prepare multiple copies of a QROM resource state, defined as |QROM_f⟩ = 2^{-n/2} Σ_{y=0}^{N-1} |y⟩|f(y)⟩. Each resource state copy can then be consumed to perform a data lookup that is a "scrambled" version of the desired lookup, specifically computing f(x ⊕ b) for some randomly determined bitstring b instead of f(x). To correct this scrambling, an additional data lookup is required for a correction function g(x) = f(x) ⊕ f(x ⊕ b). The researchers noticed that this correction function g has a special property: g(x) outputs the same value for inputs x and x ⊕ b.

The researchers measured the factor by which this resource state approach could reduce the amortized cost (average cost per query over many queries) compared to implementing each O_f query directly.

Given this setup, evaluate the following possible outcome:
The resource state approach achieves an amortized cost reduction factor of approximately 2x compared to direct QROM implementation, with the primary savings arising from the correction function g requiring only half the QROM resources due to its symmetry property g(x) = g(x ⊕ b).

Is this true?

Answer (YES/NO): YES